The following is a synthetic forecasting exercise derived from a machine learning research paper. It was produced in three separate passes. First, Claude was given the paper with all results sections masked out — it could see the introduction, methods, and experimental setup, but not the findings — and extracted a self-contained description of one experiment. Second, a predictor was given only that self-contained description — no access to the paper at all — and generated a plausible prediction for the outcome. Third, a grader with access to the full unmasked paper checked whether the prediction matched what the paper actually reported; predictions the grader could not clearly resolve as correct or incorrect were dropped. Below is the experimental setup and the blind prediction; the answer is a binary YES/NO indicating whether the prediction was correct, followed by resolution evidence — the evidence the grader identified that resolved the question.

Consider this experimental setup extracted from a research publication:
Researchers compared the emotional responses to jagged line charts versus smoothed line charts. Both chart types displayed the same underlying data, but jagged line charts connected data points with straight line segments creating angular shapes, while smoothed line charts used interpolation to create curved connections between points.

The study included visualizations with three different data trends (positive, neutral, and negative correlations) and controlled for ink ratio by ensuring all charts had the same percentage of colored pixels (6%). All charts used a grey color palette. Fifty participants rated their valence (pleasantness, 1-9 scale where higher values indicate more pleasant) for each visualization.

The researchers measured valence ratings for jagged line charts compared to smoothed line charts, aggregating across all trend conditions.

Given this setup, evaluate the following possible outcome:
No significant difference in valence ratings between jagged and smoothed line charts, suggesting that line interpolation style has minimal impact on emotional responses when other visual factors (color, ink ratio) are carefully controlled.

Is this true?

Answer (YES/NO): NO